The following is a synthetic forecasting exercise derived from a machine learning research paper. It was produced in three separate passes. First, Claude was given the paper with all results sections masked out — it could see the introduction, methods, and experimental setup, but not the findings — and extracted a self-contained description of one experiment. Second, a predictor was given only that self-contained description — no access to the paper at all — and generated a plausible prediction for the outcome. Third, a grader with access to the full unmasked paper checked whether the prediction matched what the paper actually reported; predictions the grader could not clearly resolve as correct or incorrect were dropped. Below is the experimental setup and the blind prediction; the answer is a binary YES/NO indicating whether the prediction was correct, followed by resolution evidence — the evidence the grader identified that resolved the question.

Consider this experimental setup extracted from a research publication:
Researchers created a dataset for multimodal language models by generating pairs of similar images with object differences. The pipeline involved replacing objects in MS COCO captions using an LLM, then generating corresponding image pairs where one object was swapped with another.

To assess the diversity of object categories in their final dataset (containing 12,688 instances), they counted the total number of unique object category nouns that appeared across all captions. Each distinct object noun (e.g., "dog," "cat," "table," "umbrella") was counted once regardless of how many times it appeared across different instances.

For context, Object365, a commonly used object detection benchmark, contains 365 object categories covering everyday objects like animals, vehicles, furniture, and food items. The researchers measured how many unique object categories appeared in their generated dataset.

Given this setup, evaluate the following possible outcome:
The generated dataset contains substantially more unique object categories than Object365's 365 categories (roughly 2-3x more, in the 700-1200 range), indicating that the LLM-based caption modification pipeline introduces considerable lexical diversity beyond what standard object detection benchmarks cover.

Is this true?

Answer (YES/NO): YES